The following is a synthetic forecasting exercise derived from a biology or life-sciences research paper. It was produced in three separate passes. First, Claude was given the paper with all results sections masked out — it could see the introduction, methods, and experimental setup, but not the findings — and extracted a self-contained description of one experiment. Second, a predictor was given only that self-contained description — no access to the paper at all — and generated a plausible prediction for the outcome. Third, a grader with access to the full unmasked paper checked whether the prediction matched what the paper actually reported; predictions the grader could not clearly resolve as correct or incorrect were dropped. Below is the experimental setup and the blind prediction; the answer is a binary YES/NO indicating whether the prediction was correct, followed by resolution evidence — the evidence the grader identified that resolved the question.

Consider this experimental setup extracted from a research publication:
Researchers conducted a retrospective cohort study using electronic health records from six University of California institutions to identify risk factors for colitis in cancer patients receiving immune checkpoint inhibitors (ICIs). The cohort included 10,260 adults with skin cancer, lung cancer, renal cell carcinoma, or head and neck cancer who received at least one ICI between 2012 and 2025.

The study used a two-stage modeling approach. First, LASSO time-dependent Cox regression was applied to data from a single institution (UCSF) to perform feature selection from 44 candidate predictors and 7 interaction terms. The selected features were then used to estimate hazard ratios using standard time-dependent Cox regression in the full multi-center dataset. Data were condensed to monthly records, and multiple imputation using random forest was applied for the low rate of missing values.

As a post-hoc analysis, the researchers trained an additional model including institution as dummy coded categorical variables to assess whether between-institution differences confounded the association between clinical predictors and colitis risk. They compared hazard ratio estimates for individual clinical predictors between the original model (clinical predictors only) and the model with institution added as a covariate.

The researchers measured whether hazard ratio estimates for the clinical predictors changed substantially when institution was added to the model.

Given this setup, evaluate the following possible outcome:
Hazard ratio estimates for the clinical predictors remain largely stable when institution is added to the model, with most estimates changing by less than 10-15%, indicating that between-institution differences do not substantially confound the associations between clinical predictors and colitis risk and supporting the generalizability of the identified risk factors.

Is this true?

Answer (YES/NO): YES